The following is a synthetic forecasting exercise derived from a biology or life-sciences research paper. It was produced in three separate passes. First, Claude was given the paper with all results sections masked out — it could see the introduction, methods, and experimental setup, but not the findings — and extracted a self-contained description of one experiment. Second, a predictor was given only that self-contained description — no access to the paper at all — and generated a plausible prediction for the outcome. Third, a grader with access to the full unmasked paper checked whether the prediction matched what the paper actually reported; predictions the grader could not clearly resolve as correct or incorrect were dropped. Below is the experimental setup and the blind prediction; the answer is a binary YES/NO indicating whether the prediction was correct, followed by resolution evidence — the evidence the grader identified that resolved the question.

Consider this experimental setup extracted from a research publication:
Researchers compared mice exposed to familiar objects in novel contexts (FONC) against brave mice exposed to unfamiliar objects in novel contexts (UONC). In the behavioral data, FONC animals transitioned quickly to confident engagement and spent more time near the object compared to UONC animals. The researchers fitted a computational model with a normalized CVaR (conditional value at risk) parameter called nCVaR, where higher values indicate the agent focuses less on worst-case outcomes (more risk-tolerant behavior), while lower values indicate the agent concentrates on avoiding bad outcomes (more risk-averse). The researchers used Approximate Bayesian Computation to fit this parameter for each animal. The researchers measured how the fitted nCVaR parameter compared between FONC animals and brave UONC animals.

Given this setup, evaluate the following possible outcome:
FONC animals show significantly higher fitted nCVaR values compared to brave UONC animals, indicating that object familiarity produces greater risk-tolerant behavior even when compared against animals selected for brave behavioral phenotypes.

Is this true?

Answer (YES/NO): YES